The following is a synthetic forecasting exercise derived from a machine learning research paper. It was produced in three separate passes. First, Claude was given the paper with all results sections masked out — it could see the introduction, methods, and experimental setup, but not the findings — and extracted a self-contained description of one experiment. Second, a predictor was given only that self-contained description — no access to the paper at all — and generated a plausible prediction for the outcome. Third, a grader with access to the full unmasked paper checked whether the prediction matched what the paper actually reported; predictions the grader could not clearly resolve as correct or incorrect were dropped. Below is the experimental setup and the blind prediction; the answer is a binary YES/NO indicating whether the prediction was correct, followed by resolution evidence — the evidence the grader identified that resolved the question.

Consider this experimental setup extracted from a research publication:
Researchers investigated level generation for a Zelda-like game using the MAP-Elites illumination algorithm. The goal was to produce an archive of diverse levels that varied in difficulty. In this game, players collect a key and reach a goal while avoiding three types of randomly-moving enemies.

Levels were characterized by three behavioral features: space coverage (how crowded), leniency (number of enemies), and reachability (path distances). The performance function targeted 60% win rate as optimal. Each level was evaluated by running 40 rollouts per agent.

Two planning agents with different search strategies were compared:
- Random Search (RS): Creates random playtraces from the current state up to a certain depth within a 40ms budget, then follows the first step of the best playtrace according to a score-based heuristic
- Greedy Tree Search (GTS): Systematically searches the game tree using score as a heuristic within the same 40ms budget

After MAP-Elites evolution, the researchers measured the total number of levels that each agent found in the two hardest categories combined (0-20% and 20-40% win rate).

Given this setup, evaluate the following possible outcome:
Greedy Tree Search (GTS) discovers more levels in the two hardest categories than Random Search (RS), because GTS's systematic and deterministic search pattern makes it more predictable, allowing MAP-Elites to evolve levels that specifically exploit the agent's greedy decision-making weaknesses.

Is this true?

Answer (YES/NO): YES